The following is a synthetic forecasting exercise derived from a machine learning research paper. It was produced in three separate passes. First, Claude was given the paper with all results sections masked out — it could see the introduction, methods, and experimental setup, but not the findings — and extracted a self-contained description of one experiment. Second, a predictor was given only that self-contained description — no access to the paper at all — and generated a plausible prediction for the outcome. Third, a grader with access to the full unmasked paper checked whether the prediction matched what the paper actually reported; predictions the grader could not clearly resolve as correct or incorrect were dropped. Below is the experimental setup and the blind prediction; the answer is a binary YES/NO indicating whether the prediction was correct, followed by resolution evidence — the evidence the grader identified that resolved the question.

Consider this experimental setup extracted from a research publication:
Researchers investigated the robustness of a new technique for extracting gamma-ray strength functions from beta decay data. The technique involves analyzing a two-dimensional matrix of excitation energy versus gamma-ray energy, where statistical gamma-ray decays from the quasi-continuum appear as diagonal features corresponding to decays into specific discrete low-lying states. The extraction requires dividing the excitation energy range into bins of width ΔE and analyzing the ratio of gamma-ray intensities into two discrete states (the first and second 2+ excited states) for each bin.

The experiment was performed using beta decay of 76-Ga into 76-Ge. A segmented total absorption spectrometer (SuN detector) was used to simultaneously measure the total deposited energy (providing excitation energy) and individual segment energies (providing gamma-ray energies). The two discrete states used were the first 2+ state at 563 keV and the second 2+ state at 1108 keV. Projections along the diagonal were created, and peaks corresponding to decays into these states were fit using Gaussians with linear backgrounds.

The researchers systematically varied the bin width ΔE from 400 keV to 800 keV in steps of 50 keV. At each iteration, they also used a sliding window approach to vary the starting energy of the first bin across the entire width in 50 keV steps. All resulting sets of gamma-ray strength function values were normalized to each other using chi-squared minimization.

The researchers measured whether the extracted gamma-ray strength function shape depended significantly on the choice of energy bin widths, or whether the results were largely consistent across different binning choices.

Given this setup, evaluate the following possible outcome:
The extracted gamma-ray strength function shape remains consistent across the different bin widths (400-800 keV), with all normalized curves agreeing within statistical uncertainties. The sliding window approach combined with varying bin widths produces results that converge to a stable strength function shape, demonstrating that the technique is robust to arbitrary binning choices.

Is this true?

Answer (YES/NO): YES